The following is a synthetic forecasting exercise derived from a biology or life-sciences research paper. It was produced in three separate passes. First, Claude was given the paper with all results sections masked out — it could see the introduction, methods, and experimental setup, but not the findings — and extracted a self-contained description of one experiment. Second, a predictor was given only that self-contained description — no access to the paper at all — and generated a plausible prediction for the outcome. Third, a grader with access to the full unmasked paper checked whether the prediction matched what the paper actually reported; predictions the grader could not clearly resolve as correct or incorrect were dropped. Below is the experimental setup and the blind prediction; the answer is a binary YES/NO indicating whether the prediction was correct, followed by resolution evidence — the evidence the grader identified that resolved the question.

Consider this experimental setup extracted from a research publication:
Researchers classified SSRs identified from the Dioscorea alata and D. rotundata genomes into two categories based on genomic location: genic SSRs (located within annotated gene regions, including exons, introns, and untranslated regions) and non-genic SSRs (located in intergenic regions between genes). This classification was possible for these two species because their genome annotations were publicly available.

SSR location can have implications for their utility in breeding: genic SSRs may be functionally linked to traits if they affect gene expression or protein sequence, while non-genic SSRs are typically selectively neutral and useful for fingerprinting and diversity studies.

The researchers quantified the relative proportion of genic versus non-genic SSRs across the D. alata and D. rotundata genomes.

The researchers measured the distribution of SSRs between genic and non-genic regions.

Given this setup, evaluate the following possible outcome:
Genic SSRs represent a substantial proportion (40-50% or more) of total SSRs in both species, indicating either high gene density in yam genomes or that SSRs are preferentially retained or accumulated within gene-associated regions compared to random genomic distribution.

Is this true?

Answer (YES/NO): NO